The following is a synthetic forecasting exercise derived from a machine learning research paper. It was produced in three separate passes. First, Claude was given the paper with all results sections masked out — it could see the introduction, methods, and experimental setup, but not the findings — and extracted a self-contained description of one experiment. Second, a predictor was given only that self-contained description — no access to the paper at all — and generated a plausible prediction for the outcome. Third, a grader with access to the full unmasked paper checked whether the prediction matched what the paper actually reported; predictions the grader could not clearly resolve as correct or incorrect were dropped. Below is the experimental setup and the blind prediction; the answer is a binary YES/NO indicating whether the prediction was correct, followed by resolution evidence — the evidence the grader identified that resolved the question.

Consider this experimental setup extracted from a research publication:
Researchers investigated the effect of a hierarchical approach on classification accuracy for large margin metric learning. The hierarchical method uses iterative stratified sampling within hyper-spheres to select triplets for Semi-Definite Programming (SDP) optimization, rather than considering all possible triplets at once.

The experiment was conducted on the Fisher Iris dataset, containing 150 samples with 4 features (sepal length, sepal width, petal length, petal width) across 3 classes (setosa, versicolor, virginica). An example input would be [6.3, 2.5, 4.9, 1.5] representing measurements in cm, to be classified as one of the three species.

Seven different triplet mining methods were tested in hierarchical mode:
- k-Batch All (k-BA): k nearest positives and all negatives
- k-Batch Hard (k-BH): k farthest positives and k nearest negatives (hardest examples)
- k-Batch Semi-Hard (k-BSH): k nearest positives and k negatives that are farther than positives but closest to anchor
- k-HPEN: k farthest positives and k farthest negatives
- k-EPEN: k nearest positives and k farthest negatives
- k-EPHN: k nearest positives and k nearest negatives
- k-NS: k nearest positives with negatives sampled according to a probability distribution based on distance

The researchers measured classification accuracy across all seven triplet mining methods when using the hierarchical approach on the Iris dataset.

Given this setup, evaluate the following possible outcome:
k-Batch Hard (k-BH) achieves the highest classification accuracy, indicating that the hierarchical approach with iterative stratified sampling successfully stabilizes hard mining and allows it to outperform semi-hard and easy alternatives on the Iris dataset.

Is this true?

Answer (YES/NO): NO